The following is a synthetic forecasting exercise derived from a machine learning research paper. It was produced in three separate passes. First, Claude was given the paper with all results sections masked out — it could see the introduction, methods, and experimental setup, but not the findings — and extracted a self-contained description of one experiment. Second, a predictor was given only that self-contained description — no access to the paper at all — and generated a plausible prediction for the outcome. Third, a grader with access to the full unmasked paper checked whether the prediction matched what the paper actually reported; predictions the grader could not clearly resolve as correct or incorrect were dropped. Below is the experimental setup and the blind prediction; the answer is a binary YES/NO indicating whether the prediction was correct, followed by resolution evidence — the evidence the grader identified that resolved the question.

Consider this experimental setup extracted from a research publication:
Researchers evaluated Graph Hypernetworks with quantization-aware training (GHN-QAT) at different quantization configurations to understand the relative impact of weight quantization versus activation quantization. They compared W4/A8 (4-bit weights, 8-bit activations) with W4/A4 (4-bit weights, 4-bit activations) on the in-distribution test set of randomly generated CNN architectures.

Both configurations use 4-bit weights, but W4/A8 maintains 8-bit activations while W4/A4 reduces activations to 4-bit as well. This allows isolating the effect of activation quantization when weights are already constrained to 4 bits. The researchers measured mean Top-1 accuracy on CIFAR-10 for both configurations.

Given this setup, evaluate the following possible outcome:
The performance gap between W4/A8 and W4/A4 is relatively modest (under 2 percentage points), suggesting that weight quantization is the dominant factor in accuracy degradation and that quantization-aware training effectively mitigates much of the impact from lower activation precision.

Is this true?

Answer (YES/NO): NO